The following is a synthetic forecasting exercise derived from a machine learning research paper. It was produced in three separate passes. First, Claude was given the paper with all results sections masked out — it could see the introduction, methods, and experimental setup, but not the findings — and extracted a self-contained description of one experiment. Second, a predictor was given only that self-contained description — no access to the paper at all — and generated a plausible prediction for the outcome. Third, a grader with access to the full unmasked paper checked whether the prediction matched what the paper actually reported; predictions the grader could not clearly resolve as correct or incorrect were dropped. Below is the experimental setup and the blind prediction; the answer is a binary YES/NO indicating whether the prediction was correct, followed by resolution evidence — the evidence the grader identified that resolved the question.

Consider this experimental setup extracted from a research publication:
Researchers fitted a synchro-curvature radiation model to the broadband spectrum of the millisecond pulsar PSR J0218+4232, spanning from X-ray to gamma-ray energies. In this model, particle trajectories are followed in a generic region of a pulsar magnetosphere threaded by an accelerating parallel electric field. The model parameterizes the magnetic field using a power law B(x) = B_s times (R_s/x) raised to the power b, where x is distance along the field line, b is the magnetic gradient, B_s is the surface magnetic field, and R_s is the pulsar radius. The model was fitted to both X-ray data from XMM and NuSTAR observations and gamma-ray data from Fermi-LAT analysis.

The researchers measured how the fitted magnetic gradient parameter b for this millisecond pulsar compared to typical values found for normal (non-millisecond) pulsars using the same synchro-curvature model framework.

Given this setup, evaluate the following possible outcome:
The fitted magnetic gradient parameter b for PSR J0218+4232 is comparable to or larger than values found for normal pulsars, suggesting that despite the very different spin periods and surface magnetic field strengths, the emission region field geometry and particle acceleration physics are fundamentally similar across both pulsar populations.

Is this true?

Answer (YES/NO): YES